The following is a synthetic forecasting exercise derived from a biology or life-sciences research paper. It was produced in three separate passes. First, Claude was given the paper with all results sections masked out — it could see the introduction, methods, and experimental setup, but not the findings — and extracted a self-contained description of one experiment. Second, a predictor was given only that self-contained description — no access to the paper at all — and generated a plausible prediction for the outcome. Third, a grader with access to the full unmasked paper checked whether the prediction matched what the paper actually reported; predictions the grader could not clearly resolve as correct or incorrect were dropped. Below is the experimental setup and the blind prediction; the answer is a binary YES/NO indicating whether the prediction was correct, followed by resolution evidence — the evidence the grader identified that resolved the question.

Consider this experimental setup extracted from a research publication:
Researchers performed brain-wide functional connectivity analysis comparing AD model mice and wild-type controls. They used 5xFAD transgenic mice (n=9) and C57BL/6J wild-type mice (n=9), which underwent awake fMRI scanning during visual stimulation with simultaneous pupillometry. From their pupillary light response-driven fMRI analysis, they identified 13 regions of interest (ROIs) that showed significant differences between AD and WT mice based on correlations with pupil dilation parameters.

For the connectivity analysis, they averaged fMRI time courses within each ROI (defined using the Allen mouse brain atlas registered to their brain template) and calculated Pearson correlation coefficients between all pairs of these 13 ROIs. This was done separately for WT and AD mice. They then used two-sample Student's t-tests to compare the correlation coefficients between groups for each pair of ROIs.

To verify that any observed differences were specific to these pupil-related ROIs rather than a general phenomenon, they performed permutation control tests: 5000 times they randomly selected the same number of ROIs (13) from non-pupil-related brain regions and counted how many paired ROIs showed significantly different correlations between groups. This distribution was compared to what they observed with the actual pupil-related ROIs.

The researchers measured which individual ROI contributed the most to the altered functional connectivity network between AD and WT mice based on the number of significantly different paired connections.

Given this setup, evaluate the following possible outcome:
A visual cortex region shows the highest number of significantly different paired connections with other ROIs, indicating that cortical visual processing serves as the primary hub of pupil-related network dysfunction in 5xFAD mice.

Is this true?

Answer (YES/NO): NO